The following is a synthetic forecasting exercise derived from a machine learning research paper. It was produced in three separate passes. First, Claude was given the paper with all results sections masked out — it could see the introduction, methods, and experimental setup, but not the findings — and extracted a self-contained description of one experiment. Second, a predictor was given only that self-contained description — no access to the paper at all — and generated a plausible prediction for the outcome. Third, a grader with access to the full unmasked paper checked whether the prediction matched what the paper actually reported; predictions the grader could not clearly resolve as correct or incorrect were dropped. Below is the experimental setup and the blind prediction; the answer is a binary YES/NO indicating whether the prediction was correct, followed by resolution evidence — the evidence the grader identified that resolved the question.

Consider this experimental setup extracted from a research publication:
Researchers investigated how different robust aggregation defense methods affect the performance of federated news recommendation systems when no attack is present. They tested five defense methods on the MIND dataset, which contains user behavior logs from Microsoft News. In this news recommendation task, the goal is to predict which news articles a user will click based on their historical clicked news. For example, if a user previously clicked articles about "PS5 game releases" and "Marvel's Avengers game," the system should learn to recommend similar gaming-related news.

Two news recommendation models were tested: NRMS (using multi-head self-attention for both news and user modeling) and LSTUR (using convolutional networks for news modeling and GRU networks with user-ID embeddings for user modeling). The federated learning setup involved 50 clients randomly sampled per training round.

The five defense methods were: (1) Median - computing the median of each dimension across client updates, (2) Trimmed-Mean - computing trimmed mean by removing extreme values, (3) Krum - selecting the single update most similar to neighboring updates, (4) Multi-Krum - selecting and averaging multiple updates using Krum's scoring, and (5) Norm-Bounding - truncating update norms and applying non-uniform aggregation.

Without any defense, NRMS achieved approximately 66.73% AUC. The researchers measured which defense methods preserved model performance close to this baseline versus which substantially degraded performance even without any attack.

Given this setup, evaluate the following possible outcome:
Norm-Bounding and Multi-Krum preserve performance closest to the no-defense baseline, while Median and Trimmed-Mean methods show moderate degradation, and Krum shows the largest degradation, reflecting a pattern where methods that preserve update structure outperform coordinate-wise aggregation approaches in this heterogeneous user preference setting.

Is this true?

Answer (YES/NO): NO